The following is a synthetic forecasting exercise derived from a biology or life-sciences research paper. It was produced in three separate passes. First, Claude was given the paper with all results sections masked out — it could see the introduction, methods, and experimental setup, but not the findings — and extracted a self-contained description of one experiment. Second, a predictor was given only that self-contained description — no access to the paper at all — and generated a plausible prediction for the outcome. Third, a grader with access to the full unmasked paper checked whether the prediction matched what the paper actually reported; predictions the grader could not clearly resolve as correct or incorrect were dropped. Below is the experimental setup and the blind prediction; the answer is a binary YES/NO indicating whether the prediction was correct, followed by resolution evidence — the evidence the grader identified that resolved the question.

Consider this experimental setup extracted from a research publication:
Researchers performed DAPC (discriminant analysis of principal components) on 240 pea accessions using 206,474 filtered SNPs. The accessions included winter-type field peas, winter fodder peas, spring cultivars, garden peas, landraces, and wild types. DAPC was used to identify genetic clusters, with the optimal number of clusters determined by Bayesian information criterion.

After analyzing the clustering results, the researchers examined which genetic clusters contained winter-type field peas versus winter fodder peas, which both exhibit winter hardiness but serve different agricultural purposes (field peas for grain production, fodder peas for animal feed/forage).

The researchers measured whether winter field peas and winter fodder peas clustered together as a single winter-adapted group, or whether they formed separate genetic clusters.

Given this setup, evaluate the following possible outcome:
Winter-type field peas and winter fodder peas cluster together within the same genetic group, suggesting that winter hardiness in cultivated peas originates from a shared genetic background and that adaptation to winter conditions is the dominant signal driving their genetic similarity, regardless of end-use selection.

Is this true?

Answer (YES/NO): NO